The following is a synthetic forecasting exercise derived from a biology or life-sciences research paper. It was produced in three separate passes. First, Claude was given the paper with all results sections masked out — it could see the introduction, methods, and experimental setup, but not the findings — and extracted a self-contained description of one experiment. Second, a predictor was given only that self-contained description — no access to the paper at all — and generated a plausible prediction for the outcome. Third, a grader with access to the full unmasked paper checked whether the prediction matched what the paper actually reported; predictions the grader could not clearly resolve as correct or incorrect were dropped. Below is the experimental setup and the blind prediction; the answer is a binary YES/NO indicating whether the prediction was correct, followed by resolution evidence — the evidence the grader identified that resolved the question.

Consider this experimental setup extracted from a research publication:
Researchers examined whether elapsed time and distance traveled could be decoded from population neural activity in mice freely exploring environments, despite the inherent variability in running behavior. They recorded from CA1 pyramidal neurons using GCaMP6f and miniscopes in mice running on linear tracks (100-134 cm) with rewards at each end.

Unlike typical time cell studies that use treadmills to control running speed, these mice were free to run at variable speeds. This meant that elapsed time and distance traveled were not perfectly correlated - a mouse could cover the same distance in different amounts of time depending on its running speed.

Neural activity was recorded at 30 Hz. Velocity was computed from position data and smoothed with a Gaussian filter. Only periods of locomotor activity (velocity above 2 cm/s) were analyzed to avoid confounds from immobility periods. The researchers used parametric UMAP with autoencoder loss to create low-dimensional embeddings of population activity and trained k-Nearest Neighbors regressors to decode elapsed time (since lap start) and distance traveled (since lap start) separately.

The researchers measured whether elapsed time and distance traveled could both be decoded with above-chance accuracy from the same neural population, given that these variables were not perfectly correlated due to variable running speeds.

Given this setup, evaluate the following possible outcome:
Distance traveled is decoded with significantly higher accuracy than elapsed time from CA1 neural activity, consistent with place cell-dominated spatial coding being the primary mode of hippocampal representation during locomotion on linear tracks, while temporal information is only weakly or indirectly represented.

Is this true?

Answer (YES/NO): NO